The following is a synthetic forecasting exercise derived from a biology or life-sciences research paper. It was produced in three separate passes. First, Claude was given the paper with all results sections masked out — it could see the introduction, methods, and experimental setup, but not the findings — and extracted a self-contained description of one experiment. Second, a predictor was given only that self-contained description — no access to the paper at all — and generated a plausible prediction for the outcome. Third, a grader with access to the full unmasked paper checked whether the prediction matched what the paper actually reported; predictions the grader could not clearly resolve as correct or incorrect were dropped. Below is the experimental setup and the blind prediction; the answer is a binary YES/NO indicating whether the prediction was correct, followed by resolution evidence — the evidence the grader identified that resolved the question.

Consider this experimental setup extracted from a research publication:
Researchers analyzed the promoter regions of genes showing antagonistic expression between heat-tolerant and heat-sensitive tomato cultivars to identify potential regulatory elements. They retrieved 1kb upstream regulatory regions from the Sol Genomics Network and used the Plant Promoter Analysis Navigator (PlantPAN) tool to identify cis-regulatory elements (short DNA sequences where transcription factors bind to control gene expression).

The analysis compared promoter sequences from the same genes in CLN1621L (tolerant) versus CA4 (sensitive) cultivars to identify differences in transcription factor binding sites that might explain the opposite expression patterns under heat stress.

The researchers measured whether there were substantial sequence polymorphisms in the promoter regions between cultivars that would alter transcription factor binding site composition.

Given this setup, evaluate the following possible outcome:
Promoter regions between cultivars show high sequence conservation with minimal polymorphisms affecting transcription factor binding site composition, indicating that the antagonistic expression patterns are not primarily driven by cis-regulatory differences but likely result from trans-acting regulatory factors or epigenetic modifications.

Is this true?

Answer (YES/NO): YES